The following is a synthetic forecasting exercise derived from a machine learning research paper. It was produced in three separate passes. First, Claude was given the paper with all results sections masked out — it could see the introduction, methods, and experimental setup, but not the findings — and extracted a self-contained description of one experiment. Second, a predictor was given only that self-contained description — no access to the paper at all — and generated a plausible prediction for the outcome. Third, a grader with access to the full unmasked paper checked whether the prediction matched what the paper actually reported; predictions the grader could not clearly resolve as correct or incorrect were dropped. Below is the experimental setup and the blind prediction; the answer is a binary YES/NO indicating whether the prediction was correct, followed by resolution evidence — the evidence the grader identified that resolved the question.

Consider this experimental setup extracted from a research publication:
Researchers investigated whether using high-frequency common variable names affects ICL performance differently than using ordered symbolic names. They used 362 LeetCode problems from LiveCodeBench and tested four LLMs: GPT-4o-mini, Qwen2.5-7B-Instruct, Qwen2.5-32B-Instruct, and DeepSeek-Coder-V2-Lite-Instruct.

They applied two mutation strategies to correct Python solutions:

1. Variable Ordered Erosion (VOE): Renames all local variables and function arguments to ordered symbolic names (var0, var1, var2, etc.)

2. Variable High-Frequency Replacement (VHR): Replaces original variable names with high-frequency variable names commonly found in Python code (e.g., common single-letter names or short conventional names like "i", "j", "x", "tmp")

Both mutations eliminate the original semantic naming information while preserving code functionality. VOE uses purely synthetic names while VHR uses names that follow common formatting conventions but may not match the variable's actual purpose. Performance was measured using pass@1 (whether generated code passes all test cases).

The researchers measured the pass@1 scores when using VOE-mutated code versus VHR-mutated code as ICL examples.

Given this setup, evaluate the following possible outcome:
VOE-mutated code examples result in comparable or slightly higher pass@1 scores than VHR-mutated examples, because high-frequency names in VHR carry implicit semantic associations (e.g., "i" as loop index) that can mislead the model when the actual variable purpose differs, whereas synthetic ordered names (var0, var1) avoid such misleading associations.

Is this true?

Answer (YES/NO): YES